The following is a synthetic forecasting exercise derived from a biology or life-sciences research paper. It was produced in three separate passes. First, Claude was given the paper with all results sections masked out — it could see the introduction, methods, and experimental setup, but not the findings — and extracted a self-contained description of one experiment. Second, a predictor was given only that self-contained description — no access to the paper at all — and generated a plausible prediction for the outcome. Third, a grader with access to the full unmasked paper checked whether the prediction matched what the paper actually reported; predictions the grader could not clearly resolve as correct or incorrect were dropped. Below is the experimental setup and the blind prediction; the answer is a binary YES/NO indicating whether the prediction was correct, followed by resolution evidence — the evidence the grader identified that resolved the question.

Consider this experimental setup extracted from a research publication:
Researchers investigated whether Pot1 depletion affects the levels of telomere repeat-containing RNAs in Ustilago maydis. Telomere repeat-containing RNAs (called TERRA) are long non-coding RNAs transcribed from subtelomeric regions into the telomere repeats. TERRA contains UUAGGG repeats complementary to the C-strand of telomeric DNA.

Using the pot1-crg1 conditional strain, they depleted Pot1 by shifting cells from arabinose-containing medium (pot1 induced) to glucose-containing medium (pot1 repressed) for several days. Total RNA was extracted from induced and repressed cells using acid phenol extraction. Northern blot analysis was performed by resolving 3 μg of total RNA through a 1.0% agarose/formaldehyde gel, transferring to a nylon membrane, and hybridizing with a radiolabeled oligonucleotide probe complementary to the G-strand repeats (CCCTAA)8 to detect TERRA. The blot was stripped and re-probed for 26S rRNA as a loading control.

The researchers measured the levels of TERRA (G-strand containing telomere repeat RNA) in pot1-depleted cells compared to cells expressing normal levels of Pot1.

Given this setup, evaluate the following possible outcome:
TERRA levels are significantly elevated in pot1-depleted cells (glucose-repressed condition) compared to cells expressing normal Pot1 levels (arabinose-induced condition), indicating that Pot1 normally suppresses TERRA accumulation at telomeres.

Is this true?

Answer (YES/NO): YES